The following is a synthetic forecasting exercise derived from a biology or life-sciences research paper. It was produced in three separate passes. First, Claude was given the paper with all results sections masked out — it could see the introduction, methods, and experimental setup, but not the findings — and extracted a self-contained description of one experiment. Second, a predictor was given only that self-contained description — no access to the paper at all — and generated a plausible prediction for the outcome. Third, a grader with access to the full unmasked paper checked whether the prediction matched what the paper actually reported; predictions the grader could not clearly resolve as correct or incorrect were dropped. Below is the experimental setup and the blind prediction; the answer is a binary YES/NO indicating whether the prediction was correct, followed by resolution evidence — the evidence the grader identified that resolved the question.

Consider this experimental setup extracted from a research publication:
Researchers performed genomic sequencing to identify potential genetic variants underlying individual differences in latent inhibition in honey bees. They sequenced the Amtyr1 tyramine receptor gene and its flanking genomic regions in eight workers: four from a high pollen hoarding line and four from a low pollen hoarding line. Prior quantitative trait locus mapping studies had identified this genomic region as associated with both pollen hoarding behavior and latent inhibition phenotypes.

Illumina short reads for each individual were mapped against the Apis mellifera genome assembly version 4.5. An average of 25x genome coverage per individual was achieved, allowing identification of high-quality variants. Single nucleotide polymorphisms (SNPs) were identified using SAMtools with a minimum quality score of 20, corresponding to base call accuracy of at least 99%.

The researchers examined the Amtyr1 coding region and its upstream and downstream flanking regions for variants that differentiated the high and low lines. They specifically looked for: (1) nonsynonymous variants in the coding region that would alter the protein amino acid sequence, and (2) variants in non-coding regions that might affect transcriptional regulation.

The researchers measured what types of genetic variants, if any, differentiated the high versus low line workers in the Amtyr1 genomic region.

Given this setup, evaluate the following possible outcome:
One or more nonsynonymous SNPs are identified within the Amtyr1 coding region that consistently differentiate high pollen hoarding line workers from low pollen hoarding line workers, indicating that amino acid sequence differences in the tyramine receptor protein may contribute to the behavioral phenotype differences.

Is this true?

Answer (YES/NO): NO